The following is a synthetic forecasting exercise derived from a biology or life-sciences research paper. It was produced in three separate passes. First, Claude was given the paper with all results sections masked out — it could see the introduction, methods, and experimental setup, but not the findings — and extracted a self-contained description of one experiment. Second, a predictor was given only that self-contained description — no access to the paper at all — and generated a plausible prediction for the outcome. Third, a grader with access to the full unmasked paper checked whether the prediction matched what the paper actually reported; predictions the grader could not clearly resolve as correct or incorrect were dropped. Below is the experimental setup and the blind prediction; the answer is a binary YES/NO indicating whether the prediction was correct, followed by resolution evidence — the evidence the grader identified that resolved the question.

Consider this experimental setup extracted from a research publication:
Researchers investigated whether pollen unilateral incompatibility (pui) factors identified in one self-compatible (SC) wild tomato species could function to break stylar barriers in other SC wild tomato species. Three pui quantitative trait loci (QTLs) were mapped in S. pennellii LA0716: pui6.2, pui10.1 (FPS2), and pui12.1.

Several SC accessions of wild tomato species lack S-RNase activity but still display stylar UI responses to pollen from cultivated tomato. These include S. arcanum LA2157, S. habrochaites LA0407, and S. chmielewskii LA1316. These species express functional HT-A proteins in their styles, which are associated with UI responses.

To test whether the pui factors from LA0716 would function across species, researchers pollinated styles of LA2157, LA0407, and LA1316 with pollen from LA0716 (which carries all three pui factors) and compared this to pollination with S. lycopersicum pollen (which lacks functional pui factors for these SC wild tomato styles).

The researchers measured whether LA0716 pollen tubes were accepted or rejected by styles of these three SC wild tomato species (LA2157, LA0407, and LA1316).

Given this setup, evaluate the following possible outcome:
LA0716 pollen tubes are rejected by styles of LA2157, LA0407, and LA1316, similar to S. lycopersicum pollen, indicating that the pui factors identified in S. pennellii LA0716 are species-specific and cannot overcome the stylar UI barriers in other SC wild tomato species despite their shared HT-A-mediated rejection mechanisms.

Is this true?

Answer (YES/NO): NO